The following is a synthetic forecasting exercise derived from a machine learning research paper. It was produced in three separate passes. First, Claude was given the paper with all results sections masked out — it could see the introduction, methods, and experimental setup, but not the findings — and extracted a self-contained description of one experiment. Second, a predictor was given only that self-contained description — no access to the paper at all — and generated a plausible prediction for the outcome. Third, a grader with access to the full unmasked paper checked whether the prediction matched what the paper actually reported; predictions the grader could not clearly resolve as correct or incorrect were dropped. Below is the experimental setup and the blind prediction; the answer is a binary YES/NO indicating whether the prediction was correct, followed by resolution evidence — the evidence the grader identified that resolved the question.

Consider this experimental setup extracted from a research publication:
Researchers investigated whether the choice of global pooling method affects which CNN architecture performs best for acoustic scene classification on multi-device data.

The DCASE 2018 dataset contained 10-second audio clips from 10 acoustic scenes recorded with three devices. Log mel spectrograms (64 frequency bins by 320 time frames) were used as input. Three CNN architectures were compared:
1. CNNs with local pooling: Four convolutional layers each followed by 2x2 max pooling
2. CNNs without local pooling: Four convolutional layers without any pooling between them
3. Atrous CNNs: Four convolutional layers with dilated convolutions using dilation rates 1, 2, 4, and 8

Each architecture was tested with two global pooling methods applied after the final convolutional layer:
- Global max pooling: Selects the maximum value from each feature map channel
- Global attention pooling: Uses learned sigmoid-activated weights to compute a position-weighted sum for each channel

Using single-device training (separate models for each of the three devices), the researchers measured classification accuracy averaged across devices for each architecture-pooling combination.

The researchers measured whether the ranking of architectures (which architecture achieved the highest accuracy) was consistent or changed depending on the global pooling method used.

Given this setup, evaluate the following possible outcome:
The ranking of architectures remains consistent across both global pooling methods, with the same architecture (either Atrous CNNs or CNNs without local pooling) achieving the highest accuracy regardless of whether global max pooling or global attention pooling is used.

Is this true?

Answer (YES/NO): NO